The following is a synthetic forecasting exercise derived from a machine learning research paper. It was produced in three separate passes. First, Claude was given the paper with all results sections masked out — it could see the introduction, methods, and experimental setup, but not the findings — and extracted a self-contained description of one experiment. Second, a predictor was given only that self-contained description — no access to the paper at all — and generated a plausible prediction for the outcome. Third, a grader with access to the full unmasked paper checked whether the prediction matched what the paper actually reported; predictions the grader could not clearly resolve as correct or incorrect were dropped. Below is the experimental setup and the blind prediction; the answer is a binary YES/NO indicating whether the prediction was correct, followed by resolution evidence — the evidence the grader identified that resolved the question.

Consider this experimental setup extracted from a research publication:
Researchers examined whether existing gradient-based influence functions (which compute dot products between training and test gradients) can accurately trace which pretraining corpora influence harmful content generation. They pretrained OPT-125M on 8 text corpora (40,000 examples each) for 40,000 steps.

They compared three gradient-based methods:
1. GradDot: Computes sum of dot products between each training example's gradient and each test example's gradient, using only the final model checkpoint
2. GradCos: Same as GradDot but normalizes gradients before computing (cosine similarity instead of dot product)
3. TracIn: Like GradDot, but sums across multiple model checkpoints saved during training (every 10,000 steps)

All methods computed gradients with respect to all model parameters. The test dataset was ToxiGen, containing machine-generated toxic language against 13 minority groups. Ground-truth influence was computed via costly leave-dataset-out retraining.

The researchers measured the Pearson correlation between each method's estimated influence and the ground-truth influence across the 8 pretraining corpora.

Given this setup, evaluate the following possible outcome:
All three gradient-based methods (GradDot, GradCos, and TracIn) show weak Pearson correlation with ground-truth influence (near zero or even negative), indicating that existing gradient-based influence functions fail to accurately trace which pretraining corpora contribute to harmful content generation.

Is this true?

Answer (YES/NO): NO